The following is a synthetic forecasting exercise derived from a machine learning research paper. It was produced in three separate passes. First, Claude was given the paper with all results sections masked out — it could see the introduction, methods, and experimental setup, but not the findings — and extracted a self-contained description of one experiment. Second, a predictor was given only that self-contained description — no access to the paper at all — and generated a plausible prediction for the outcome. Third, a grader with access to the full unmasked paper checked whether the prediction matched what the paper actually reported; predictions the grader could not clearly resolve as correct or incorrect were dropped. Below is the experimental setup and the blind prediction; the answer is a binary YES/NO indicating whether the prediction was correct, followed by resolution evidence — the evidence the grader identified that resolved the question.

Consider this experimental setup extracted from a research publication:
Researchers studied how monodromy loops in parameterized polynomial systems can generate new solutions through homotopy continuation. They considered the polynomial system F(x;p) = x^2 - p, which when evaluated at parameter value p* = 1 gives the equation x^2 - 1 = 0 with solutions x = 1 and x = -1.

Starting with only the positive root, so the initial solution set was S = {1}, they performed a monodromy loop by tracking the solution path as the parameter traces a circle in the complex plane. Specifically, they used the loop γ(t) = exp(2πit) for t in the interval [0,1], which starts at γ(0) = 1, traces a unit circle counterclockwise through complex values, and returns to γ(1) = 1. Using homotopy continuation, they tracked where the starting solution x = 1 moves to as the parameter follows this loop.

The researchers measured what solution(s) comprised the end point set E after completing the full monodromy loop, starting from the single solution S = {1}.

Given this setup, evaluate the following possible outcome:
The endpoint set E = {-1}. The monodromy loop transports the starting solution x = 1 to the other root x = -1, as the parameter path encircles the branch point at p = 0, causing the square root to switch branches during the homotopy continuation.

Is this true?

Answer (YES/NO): YES